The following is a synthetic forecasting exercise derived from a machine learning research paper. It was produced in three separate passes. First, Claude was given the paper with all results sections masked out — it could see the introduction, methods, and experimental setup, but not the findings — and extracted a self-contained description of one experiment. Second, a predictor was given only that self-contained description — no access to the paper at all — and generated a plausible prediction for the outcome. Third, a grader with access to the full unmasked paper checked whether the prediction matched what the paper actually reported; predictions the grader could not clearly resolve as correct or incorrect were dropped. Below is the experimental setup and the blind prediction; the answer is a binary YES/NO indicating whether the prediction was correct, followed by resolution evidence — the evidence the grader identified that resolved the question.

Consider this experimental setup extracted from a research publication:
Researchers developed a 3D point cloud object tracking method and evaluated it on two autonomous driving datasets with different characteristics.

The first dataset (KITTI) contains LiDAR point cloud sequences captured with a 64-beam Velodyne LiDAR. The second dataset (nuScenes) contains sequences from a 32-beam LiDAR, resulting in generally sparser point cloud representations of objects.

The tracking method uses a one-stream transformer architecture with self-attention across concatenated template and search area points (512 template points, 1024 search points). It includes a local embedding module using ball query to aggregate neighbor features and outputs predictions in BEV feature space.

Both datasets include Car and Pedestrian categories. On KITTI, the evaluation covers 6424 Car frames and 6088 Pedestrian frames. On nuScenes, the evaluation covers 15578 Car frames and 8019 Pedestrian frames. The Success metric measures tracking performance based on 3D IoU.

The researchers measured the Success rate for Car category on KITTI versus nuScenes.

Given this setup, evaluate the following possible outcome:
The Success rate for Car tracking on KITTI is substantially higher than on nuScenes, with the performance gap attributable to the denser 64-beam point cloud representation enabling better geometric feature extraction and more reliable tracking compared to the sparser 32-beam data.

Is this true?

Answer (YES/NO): NO